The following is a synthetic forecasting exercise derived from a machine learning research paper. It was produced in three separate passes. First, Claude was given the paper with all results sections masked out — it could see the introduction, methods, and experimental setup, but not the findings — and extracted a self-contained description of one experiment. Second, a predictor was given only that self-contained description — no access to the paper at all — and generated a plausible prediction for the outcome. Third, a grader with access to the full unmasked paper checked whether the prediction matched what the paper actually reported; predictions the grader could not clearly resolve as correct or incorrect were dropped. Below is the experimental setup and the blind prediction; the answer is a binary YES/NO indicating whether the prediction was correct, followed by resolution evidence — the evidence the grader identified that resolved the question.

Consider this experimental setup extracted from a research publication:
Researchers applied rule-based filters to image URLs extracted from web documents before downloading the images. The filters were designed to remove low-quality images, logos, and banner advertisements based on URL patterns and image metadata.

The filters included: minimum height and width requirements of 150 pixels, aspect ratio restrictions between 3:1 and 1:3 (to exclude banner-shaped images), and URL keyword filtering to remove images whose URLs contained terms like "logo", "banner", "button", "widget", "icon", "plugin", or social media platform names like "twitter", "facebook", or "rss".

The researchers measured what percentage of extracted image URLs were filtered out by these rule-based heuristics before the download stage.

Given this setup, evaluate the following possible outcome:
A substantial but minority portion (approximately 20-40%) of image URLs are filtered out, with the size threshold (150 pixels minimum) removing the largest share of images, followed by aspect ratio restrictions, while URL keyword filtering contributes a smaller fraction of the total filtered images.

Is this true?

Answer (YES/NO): NO